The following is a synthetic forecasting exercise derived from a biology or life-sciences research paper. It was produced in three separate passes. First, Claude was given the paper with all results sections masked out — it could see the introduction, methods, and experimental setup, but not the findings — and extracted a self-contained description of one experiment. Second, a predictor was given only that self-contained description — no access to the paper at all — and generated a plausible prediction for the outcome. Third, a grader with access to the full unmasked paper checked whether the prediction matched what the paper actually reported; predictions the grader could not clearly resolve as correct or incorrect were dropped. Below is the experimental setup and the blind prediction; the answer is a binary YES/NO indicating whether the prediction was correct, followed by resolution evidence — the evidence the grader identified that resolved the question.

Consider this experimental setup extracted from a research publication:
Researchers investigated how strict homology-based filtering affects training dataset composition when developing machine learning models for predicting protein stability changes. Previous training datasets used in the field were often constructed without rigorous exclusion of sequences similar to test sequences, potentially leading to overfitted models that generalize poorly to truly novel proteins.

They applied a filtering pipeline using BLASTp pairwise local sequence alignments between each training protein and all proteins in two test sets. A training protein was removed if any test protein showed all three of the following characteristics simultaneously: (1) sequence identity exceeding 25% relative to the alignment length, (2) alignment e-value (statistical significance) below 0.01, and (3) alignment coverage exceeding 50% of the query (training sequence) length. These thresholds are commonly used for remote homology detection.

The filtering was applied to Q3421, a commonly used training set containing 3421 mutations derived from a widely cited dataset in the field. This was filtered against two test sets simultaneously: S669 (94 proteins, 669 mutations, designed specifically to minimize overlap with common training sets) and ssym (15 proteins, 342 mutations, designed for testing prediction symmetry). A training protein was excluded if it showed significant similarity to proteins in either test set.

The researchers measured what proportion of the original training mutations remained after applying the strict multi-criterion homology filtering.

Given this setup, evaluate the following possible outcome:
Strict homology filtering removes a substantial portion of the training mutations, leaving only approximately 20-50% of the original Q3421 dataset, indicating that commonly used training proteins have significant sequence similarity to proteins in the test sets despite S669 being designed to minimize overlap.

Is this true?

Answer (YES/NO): YES